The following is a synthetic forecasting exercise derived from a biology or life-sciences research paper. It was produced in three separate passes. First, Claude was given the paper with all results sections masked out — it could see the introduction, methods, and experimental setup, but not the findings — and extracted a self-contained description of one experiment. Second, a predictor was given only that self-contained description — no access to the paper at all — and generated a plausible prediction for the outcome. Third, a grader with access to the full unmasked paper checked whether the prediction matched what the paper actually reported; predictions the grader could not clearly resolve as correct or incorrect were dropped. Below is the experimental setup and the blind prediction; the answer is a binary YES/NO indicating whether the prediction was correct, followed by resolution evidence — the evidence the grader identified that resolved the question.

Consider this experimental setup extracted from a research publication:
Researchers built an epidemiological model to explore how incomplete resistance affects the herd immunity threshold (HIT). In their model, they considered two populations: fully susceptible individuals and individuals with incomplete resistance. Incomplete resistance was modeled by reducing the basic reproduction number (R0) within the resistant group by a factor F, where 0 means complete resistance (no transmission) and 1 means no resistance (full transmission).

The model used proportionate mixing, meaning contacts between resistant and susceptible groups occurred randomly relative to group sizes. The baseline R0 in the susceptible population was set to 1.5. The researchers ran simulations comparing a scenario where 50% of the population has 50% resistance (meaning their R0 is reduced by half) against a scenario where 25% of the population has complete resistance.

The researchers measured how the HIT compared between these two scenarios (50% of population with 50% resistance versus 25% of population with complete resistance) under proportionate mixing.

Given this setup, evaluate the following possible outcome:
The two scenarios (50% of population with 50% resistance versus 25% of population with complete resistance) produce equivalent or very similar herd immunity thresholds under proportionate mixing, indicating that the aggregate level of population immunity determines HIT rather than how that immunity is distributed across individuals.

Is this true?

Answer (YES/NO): YES